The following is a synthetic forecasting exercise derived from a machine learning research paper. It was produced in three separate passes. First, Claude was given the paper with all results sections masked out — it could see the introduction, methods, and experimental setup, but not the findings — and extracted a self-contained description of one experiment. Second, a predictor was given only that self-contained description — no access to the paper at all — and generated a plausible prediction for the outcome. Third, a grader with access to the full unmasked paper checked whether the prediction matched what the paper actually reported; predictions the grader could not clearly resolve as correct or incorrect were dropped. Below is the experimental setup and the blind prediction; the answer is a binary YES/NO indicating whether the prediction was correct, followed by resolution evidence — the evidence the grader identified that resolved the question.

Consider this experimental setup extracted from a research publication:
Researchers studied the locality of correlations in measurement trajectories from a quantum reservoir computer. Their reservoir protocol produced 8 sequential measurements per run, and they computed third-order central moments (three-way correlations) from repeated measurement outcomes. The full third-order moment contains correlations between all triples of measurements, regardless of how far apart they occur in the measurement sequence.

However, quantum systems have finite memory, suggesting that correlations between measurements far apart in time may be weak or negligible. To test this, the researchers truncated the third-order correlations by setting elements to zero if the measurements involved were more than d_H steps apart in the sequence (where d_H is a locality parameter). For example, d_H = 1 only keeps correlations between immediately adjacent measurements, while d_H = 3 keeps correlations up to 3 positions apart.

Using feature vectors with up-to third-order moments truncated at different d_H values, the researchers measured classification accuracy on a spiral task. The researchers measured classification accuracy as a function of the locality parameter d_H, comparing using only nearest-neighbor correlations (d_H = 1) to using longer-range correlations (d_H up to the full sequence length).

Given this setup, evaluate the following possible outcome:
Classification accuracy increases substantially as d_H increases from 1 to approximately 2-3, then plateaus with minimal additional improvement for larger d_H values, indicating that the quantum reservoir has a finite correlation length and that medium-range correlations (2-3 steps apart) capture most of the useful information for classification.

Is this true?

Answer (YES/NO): YES